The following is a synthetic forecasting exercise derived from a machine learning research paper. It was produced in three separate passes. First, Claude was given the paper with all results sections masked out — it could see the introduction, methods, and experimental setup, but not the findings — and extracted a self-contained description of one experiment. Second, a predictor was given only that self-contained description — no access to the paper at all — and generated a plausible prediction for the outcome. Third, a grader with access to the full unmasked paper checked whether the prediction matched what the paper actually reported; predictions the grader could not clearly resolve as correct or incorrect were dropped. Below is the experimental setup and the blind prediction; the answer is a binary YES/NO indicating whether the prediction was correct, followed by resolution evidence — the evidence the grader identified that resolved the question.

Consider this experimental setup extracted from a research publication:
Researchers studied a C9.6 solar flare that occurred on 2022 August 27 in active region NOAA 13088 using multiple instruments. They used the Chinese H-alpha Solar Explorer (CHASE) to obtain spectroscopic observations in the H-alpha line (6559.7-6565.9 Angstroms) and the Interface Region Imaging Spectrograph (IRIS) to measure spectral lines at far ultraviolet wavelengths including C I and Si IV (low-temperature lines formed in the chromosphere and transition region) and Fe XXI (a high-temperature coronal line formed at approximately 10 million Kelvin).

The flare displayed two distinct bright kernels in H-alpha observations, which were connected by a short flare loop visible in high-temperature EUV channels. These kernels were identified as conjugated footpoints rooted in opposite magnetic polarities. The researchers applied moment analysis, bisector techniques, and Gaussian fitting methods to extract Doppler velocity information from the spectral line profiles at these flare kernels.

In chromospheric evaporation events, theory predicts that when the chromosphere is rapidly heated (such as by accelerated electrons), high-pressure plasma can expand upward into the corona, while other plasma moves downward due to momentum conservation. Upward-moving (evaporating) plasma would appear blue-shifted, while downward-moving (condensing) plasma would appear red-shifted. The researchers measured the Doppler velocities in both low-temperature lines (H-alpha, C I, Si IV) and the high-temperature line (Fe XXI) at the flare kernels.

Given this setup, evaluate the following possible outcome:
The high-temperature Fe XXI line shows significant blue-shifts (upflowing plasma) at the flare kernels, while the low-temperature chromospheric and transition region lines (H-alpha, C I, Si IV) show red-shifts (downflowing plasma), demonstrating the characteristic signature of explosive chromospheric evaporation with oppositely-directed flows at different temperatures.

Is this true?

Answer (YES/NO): YES